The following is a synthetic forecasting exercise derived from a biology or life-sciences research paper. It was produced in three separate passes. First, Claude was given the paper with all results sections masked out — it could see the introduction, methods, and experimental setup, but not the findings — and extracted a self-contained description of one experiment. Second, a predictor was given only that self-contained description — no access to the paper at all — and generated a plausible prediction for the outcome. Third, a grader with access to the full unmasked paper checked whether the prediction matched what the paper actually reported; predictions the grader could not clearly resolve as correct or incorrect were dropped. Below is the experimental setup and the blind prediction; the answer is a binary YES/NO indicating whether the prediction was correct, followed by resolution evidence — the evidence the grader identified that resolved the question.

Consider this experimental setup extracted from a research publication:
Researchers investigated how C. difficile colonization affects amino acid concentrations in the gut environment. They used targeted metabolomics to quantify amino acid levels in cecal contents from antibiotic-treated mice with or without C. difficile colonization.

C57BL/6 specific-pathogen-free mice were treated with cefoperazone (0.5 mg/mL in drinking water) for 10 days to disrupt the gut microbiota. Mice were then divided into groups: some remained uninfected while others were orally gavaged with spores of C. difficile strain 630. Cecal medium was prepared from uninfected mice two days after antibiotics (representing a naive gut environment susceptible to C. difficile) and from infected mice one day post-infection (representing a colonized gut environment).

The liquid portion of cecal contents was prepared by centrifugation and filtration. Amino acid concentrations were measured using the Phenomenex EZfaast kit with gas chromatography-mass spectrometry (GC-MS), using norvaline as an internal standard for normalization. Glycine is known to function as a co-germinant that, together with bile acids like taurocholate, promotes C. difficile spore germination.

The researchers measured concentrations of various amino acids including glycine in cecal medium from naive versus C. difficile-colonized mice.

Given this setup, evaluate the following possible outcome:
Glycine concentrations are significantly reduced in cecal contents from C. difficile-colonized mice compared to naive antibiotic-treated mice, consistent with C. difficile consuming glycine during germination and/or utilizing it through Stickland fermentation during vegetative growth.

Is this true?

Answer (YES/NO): YES